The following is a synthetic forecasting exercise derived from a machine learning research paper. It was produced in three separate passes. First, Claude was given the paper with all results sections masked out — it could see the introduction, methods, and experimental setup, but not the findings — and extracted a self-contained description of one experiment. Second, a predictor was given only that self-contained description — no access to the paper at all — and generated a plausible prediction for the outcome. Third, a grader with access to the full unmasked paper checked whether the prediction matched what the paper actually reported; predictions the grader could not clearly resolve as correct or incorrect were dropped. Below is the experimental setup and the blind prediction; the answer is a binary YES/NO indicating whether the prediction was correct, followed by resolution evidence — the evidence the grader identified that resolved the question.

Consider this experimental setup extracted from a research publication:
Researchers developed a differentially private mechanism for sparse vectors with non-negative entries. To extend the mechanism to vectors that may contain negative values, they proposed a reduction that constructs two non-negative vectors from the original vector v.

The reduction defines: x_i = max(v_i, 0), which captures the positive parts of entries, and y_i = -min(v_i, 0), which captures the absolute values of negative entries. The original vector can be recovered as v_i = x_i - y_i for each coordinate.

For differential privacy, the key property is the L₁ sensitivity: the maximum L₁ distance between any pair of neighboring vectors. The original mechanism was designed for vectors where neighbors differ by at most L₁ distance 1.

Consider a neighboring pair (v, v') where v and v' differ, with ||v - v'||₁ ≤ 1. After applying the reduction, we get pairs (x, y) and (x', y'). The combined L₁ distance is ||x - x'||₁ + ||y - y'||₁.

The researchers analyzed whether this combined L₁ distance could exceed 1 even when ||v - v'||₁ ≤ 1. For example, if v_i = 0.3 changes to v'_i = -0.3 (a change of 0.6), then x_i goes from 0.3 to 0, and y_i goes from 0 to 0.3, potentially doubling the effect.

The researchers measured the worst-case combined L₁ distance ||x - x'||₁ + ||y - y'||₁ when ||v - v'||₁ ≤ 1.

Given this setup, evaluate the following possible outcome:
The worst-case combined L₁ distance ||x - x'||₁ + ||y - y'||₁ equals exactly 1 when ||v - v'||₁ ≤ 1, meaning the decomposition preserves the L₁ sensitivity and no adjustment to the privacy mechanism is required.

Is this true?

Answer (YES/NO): NO